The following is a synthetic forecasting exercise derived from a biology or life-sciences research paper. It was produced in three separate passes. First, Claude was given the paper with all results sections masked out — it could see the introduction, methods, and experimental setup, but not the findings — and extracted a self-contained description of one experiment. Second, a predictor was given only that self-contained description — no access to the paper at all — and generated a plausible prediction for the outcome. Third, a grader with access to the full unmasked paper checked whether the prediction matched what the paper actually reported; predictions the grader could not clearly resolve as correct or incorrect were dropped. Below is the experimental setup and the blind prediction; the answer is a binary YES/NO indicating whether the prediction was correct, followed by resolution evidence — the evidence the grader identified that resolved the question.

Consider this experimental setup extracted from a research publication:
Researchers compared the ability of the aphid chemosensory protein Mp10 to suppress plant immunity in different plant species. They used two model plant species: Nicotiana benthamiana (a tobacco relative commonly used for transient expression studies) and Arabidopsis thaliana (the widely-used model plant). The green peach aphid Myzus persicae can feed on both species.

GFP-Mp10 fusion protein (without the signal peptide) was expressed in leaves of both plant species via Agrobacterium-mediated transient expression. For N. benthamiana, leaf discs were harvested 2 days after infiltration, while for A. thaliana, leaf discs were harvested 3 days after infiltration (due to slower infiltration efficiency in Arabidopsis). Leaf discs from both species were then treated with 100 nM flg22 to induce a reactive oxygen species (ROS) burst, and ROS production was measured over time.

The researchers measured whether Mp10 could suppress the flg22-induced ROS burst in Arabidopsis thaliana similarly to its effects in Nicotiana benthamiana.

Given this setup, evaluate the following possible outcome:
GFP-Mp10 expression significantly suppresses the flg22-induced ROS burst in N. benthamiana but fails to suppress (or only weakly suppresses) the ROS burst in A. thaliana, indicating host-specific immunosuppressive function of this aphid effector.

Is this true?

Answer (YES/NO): NO